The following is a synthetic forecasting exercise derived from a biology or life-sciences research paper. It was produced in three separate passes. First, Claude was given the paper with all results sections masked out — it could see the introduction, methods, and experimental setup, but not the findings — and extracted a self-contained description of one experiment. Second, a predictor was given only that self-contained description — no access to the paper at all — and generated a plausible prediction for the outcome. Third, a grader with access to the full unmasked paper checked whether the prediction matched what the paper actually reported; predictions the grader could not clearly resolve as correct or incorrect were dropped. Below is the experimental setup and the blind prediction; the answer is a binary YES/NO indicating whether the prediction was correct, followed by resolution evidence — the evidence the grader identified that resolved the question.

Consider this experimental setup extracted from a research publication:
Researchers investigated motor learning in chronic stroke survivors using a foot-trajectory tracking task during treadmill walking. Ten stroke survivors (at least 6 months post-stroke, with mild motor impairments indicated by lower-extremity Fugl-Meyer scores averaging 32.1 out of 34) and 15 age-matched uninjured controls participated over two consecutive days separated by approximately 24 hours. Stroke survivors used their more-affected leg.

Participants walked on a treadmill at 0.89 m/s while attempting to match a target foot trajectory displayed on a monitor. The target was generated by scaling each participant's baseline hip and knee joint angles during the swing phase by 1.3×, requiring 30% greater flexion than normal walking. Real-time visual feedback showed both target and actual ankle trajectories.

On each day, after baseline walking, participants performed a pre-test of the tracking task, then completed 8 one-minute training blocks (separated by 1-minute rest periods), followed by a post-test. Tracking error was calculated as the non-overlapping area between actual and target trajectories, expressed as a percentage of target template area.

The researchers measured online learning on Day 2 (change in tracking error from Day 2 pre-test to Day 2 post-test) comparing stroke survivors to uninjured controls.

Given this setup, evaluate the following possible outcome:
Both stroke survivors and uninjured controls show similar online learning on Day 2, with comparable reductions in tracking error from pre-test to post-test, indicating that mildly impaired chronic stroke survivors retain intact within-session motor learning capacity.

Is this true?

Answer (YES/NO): NO